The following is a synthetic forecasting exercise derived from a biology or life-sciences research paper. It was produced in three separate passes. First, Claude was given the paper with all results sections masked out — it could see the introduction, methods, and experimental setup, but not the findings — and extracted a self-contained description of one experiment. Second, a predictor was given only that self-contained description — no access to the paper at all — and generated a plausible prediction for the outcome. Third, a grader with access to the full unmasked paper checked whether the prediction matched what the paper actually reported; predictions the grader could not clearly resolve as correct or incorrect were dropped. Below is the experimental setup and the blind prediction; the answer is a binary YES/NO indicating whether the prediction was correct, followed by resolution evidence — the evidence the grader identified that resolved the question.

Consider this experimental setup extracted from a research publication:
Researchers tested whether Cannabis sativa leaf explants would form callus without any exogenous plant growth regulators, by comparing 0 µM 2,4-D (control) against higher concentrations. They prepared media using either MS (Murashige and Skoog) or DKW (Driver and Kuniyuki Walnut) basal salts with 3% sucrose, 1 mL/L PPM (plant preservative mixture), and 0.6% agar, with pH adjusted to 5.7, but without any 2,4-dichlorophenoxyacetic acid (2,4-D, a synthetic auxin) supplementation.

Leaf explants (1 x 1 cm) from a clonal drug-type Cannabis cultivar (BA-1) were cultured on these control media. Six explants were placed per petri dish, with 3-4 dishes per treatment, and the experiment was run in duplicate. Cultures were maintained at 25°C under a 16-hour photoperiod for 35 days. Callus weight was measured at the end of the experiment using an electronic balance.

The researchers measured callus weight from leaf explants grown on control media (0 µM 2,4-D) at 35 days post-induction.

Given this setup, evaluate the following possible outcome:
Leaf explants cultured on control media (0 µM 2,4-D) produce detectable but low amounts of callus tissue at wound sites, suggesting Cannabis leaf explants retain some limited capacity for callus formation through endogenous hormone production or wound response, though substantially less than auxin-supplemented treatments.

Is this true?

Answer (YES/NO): NO